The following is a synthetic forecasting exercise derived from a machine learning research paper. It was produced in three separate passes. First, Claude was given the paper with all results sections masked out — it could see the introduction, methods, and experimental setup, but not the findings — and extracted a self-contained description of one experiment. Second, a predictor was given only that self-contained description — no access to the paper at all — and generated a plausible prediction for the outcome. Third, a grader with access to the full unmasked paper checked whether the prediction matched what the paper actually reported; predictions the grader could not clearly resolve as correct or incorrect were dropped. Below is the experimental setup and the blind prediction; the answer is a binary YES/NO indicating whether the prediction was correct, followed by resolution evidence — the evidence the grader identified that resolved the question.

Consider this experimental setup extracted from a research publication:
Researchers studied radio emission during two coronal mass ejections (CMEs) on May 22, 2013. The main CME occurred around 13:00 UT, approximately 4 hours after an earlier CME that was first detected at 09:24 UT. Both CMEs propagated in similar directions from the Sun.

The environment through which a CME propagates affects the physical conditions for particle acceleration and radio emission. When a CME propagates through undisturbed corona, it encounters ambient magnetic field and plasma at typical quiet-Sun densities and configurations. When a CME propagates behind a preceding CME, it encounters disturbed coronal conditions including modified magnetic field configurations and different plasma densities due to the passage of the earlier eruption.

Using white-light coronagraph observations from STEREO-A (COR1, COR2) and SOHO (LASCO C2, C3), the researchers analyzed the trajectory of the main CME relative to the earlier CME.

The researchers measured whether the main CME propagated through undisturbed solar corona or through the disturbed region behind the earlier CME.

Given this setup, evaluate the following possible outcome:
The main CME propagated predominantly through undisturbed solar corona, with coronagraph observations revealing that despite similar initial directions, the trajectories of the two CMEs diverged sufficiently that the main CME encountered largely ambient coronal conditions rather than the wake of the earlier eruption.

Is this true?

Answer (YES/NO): NO